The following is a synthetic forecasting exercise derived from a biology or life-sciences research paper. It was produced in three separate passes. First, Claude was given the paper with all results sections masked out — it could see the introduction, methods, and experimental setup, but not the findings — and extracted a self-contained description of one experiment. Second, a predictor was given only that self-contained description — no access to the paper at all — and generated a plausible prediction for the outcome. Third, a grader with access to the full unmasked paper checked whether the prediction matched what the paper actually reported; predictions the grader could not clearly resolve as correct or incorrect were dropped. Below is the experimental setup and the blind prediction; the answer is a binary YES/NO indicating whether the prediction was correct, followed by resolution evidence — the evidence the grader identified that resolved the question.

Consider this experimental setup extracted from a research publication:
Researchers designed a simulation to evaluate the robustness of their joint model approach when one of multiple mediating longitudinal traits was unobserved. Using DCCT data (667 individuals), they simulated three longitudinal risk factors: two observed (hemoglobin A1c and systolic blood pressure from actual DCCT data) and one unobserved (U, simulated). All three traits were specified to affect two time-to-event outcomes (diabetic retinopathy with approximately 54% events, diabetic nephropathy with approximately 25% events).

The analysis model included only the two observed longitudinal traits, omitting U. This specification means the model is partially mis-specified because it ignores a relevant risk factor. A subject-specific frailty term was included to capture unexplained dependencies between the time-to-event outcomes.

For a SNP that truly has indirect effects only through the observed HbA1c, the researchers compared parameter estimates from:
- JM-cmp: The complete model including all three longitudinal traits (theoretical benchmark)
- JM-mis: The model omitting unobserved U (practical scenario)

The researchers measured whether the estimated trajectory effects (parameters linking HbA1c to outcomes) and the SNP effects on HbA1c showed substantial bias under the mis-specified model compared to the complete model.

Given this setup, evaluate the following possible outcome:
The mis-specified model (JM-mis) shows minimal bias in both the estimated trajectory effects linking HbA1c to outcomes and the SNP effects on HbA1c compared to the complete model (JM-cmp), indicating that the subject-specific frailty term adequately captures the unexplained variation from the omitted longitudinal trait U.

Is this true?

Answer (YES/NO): NO